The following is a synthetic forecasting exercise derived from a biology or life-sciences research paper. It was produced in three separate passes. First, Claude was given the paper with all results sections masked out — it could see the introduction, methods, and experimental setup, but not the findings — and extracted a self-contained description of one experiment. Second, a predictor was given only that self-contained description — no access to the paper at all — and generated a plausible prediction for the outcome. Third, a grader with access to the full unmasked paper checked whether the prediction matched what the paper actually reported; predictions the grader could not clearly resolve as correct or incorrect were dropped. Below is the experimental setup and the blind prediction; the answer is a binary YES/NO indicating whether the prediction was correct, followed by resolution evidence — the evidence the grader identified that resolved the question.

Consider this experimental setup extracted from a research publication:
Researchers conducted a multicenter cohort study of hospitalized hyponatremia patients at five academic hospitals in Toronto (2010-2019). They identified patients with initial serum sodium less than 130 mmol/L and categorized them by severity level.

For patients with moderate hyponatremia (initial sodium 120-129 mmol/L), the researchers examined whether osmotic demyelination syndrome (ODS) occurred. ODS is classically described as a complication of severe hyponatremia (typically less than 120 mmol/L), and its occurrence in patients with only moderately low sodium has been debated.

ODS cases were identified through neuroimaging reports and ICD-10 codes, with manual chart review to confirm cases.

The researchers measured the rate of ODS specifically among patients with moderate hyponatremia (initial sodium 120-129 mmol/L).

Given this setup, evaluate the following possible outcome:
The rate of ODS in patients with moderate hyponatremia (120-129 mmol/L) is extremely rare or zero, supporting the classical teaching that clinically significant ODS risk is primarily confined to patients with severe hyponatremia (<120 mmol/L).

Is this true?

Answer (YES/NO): NO